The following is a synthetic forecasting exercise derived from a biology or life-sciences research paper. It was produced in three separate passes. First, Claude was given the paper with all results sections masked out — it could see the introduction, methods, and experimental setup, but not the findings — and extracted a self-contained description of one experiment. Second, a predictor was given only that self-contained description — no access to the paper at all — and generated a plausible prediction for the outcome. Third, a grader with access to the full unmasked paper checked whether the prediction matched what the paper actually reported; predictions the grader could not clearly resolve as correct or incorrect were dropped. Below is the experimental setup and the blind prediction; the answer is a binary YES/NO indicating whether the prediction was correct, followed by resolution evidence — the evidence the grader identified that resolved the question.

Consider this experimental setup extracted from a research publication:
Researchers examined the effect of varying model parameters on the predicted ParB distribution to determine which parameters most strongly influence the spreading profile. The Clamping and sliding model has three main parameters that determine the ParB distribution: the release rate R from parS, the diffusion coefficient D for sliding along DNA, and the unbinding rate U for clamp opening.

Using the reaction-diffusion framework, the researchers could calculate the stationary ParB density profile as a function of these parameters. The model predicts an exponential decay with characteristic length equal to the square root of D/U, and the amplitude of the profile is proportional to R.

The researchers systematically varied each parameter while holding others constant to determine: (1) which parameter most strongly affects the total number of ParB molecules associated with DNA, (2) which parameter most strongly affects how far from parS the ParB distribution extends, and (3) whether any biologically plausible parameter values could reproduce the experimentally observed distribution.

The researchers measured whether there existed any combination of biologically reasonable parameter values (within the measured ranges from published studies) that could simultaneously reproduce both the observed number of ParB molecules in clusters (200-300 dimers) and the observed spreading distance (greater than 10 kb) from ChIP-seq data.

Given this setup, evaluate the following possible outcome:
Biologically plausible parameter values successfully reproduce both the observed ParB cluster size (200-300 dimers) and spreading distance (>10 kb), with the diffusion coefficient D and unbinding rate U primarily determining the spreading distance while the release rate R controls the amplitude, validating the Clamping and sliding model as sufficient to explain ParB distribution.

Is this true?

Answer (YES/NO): NO